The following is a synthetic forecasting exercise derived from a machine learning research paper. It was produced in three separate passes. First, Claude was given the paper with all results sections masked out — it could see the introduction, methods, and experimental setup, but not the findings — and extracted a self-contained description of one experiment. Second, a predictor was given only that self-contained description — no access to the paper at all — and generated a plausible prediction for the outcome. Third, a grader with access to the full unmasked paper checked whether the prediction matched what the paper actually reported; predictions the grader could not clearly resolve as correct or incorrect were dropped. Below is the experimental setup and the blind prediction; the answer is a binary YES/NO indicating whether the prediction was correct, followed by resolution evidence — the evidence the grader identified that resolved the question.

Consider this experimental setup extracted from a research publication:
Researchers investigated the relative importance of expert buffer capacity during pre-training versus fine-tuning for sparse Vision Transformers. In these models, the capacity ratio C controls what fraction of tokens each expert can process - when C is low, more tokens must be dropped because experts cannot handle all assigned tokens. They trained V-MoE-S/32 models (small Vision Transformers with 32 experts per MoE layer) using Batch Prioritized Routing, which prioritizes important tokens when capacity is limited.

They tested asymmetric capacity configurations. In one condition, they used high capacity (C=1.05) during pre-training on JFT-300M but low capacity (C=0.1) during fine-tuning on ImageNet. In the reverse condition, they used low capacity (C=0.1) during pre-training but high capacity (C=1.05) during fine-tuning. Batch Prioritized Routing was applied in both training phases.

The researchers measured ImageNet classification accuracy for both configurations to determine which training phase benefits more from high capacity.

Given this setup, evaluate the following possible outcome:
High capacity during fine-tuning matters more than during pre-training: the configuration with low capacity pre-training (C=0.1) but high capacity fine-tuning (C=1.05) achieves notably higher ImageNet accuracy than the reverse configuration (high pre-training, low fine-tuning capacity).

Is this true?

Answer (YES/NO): YES